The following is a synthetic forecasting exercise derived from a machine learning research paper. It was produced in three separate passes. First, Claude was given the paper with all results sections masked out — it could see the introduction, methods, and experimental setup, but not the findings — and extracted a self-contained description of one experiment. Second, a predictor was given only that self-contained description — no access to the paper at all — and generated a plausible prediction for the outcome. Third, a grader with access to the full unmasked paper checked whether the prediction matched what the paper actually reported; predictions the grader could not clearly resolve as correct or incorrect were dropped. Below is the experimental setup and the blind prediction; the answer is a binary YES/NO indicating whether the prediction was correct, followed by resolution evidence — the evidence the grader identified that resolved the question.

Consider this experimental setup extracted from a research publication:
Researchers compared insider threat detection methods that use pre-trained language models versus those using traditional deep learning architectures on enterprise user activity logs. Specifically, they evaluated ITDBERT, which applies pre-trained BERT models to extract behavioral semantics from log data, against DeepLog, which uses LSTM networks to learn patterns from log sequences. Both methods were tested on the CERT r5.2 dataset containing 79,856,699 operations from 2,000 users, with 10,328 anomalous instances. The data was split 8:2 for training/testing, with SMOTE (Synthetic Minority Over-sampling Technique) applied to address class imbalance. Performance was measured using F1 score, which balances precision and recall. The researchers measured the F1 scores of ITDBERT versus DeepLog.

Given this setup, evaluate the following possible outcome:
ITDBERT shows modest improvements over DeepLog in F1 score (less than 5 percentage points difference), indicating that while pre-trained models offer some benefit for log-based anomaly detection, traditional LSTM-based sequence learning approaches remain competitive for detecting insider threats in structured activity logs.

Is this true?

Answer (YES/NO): NO